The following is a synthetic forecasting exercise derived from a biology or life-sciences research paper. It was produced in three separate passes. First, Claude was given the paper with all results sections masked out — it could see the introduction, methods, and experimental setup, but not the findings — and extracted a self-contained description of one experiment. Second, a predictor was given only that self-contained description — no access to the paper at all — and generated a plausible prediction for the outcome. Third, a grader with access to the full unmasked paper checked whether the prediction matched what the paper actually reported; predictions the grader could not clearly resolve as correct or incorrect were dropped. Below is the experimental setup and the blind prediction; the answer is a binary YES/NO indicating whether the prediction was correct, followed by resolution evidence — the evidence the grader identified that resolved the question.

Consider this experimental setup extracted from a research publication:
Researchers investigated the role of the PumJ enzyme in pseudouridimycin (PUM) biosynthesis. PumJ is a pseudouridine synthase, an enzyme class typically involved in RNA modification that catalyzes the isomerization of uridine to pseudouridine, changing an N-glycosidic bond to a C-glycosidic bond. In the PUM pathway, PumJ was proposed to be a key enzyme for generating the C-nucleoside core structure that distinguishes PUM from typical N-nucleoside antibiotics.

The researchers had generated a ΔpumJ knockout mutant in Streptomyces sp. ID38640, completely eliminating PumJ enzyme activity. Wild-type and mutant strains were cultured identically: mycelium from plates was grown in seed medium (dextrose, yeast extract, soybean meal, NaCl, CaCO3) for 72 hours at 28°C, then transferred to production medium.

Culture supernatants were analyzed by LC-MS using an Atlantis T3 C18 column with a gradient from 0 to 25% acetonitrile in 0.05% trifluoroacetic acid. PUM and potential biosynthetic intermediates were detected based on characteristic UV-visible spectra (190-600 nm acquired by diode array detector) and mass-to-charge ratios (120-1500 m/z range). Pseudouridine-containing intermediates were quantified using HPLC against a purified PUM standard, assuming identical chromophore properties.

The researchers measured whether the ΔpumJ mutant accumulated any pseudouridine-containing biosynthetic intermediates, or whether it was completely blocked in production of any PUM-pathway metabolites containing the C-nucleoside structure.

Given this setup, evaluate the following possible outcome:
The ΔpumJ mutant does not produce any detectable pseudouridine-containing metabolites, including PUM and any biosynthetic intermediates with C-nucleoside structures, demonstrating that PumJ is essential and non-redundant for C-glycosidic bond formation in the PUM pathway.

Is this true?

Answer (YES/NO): NO